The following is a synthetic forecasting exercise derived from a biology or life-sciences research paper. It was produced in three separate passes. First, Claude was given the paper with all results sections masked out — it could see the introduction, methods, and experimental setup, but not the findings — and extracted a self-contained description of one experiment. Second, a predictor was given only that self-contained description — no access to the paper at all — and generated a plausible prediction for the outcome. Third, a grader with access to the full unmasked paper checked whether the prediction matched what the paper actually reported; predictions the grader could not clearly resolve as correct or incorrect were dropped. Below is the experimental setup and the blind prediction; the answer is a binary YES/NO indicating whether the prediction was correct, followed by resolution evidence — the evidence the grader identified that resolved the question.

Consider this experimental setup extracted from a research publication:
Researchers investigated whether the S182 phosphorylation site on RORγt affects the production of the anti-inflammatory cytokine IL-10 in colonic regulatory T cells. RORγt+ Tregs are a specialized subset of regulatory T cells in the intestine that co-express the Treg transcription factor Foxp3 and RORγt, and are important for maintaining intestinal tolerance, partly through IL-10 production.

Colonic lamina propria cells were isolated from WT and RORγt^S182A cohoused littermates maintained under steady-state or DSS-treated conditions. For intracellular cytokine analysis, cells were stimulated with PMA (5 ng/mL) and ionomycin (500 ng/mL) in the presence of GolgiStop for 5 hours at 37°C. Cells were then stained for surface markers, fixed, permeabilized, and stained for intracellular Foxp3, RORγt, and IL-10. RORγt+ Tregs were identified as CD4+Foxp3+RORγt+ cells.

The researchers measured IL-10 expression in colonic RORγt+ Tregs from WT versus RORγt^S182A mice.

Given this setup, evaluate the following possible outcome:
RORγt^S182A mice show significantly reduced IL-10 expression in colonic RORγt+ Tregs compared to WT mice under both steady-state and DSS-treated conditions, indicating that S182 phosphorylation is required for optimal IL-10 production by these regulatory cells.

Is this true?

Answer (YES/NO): NO